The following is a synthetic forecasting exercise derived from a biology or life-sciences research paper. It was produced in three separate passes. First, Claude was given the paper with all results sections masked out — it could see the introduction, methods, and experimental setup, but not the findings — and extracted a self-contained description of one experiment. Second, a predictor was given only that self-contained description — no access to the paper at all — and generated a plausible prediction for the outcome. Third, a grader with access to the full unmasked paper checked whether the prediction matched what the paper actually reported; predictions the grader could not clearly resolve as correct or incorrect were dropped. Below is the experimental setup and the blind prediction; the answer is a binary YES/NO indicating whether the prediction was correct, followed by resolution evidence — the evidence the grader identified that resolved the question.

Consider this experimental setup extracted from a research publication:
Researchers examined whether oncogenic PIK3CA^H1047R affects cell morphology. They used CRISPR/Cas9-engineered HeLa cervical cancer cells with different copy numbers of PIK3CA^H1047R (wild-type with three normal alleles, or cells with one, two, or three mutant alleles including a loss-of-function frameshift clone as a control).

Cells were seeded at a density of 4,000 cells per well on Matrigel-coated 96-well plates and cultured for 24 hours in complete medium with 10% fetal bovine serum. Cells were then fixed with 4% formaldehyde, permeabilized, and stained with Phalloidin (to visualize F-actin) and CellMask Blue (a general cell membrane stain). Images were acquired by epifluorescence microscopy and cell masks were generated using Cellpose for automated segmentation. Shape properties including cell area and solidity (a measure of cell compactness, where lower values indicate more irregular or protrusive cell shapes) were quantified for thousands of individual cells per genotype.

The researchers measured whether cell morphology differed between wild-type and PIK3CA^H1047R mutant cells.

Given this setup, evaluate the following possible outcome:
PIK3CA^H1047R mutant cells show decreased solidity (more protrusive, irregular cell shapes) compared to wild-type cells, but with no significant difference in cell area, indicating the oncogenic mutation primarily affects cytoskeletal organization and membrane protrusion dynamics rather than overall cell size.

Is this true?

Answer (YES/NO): NO